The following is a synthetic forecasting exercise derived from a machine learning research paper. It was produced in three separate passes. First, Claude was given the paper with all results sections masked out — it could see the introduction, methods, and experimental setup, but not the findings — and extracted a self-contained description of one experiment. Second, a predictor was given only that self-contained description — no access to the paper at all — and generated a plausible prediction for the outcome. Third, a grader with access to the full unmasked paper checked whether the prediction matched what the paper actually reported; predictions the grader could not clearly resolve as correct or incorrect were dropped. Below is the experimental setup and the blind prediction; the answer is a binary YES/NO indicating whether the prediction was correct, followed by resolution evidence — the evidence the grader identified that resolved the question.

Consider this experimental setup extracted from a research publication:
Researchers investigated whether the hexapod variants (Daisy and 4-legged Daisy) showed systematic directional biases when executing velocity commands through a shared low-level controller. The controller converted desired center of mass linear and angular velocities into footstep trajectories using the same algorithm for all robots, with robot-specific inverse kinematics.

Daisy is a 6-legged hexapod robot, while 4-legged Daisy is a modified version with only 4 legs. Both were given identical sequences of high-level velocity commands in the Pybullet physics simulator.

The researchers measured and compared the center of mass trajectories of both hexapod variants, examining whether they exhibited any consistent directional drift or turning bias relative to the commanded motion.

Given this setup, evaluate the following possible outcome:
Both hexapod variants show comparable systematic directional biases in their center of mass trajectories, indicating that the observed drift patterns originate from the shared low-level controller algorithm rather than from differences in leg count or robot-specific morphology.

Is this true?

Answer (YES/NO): NO